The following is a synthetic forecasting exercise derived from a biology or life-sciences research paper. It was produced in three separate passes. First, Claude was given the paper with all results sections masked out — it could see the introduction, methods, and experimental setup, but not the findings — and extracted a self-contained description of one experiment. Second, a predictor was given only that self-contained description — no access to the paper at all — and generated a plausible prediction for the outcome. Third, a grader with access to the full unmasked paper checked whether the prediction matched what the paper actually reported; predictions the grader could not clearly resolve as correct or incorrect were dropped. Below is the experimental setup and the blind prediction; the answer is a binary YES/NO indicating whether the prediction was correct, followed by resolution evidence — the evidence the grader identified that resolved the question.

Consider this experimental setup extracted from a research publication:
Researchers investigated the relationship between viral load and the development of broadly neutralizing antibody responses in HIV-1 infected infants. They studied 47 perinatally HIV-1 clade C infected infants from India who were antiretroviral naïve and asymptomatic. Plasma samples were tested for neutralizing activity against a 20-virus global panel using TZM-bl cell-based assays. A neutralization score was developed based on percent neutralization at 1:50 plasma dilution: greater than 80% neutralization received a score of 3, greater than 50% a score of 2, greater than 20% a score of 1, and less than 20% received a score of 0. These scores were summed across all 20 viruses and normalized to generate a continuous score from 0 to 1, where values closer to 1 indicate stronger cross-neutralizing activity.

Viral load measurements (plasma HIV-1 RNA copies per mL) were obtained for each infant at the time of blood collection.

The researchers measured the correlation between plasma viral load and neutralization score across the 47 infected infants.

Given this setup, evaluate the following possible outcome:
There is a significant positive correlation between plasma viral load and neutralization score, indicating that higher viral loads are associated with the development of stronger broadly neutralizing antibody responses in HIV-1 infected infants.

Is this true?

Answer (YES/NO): NO